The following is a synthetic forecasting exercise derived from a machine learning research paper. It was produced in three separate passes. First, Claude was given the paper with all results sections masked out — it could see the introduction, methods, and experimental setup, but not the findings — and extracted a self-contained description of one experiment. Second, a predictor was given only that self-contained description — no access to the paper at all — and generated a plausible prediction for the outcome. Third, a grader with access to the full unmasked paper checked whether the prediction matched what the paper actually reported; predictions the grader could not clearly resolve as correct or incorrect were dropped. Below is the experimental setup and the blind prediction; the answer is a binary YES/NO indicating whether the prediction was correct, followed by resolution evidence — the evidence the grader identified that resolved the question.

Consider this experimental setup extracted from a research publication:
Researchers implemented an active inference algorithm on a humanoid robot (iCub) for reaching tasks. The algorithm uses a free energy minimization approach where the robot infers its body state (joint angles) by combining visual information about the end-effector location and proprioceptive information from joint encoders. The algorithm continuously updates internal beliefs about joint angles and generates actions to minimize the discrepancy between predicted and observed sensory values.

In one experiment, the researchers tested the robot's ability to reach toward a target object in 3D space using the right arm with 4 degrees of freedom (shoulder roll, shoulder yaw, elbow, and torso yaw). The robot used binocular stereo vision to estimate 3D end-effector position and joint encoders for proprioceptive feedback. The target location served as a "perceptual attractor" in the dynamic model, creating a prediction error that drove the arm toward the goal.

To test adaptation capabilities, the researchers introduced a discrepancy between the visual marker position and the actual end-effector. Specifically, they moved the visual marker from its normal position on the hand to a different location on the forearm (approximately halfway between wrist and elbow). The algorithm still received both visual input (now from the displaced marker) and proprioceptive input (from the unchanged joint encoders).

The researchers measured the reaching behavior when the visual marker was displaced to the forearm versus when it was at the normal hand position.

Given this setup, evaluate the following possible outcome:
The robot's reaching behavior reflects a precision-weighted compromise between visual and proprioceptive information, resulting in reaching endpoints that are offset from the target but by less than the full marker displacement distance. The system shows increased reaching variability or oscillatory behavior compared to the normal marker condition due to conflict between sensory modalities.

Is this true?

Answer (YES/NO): NO